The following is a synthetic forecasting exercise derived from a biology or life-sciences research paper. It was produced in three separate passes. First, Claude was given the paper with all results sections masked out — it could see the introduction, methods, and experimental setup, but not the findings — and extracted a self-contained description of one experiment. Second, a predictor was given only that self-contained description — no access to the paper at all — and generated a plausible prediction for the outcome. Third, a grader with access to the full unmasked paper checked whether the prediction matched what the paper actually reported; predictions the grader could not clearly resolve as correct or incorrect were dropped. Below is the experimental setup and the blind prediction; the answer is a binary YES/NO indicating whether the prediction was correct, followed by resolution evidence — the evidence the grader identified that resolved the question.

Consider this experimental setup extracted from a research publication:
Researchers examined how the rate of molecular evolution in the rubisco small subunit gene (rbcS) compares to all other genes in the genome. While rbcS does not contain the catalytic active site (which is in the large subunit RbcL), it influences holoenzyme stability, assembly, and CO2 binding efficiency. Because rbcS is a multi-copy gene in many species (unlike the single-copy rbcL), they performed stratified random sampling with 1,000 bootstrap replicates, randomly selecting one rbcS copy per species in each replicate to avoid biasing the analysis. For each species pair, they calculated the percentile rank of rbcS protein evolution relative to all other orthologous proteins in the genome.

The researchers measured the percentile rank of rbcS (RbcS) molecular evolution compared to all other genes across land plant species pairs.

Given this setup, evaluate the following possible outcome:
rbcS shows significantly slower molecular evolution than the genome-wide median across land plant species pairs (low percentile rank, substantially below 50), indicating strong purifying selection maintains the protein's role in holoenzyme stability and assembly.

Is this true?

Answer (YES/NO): NO